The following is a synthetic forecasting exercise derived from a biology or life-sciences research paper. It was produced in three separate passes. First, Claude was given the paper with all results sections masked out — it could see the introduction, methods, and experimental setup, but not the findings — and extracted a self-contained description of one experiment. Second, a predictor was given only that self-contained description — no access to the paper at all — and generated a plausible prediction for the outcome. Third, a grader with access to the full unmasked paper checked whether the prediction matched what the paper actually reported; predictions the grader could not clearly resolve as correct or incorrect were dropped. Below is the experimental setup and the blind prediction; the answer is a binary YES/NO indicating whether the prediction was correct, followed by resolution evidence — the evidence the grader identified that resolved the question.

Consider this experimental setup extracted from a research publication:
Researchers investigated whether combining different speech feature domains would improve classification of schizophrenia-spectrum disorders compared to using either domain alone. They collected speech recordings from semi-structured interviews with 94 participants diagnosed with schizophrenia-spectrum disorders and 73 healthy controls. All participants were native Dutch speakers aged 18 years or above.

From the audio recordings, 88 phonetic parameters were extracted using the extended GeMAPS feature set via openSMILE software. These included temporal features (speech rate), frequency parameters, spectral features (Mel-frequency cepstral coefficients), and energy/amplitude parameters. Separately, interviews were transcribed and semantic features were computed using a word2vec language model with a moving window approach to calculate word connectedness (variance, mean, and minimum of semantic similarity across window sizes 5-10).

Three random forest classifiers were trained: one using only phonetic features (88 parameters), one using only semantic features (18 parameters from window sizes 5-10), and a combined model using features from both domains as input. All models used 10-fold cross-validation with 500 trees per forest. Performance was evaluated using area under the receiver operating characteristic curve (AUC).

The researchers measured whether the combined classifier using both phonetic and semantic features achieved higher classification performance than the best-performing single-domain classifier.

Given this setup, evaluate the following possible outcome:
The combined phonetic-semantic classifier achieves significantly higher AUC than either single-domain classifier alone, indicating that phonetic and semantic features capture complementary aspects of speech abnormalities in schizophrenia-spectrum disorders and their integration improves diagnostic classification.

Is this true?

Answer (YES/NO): YES